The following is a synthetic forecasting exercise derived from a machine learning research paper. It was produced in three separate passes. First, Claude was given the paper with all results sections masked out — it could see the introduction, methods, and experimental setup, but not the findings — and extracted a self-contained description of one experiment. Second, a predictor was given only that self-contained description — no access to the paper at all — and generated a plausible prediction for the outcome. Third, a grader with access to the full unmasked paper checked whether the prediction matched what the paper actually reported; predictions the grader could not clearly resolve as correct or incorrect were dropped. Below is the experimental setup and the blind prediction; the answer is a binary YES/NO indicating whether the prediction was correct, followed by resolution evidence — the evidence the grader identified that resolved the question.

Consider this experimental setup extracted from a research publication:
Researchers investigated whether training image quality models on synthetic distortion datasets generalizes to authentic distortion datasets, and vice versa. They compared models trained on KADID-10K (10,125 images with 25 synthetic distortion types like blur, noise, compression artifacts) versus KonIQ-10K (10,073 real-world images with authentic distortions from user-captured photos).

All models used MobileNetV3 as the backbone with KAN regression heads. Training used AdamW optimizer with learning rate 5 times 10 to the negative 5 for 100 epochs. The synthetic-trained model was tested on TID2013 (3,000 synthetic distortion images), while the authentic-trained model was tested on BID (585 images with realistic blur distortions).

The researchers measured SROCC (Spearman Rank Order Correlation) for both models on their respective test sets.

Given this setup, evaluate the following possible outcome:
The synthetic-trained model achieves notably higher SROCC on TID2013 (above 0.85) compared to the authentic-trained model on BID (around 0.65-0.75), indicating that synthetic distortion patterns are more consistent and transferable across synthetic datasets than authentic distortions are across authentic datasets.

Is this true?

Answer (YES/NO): NO